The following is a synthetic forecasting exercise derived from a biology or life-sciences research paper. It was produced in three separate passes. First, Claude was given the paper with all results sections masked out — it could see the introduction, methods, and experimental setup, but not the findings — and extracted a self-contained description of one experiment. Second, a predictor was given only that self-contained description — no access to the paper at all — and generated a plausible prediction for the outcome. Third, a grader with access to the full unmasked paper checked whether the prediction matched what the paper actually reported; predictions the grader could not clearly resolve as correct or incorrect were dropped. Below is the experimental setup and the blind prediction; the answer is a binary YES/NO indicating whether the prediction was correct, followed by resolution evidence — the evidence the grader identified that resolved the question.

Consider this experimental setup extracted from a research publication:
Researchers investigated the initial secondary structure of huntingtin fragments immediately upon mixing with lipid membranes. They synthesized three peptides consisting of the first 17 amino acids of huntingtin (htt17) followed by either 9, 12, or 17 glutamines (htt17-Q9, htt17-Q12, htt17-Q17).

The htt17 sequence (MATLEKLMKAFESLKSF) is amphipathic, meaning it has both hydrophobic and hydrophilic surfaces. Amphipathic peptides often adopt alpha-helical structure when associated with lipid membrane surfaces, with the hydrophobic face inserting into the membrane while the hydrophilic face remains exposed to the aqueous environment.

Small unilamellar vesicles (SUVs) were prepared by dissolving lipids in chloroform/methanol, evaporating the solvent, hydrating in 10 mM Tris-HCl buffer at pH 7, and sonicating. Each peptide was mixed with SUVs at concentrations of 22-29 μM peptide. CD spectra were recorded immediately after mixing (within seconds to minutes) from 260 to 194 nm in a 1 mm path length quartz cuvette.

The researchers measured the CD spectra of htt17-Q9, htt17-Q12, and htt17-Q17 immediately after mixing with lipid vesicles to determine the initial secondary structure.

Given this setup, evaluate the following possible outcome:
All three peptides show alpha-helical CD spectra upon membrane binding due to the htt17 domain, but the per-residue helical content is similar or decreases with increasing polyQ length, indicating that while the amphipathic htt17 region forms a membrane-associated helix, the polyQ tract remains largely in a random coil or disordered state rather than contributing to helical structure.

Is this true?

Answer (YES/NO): NO